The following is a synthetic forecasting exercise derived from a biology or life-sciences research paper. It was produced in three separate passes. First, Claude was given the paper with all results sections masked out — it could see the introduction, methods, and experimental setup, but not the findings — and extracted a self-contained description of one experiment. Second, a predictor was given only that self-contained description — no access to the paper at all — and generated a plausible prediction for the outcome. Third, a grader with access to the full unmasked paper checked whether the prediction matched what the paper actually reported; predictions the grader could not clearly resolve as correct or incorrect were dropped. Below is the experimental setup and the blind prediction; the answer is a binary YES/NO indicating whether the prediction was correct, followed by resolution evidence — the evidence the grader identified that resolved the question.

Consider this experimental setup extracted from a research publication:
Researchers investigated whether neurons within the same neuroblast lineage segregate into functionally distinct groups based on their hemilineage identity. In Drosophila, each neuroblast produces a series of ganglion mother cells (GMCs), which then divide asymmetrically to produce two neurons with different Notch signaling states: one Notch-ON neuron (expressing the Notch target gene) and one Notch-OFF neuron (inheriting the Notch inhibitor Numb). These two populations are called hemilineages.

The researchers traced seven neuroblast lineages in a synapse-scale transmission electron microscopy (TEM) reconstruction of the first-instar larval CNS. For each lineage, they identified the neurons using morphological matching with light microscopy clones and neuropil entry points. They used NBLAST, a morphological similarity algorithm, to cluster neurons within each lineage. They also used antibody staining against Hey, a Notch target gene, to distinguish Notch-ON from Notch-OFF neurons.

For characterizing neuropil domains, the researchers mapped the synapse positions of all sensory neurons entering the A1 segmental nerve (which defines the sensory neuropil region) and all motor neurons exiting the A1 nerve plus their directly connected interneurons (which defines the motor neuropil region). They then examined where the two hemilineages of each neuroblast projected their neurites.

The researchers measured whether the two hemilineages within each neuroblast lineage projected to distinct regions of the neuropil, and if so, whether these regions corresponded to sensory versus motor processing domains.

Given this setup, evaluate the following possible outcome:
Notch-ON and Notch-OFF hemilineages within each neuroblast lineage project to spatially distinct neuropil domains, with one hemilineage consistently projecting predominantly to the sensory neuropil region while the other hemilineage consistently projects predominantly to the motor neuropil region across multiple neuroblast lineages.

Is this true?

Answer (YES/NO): YES